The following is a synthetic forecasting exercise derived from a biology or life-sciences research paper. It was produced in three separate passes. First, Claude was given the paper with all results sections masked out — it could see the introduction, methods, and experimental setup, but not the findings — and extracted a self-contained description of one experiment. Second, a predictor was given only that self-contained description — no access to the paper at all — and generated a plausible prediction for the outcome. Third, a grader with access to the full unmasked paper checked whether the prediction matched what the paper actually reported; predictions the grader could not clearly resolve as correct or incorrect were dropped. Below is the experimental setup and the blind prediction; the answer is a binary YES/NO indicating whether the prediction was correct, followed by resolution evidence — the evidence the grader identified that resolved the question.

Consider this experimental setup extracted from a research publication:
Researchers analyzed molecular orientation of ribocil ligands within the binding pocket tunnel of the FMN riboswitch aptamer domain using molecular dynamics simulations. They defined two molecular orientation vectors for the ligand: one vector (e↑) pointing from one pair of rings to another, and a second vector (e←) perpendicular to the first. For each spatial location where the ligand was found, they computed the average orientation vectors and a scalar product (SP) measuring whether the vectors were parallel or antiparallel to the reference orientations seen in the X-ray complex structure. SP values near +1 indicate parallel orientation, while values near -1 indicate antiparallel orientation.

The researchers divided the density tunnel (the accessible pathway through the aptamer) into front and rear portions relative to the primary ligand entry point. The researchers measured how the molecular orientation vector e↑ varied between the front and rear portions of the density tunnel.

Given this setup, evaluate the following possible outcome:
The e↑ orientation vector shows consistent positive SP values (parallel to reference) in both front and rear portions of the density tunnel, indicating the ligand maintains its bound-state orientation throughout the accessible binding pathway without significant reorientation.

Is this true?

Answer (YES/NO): NO